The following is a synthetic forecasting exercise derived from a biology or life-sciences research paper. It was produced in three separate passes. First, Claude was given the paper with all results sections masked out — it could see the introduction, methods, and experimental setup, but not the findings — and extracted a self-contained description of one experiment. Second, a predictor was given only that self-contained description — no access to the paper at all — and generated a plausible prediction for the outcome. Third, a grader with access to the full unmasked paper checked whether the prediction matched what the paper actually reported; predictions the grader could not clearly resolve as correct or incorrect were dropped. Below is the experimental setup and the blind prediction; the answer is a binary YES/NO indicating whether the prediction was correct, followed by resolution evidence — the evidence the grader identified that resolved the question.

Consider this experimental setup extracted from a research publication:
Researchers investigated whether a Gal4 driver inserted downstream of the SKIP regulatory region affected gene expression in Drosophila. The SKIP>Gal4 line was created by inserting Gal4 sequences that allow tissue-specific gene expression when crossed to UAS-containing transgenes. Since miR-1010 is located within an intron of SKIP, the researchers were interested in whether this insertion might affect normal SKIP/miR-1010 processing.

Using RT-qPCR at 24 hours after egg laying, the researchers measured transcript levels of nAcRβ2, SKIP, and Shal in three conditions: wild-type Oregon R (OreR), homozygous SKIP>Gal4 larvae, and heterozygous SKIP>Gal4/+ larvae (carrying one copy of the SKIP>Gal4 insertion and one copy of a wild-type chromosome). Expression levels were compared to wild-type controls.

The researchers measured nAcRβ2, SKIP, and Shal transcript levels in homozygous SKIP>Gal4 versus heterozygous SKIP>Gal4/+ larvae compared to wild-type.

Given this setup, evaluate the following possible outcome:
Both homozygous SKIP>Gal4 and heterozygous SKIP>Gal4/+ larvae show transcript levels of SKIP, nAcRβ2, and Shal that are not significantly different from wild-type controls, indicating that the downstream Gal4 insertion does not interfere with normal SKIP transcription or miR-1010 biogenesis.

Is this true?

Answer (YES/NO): NO